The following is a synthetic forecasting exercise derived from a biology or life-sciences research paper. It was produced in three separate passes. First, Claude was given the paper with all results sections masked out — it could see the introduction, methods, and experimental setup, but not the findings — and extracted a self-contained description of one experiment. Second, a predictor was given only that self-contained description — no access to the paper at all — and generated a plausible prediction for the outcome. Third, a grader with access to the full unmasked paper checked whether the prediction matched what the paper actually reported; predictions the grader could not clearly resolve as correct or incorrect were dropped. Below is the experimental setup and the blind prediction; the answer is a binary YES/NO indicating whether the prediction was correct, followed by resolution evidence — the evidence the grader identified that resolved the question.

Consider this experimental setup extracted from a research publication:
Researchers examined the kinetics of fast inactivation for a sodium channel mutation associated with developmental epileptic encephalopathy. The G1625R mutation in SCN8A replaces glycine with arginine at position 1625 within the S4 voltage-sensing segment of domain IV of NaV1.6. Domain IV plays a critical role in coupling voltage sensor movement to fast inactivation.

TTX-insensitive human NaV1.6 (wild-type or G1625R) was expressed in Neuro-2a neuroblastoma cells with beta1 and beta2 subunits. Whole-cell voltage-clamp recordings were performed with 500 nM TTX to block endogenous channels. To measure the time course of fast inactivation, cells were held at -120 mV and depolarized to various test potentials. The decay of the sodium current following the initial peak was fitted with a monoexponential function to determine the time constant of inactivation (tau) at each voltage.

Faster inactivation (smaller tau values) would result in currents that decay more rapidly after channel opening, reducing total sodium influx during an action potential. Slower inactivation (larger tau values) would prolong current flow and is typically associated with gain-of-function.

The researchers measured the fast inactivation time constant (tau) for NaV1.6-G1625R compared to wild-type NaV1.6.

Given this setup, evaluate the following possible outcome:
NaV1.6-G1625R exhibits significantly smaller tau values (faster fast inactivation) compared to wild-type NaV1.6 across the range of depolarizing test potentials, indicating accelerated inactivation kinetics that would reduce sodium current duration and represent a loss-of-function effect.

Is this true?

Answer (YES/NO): NO